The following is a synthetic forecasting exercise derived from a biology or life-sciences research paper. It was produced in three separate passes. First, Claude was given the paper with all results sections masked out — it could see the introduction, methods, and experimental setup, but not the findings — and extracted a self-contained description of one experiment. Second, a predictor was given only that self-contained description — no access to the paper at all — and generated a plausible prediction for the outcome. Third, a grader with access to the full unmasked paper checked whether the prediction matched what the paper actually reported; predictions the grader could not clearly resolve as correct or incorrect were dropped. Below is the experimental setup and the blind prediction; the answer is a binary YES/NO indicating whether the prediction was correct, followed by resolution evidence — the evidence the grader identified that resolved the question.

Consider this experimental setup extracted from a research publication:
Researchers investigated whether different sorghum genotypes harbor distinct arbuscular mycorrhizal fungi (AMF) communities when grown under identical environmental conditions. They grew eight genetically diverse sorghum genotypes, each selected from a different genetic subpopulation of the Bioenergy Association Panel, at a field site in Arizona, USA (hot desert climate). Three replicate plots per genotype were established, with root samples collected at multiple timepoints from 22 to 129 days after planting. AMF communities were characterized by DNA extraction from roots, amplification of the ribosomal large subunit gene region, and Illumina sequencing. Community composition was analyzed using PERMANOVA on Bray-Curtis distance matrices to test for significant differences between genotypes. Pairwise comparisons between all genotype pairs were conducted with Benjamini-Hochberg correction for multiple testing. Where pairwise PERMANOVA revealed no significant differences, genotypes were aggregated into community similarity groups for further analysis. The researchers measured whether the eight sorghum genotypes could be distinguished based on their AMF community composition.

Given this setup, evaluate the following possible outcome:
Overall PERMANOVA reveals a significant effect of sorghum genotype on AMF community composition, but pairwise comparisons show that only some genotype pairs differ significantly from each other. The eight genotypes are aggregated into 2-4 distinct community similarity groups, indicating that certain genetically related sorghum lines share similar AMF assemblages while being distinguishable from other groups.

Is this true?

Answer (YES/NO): NO